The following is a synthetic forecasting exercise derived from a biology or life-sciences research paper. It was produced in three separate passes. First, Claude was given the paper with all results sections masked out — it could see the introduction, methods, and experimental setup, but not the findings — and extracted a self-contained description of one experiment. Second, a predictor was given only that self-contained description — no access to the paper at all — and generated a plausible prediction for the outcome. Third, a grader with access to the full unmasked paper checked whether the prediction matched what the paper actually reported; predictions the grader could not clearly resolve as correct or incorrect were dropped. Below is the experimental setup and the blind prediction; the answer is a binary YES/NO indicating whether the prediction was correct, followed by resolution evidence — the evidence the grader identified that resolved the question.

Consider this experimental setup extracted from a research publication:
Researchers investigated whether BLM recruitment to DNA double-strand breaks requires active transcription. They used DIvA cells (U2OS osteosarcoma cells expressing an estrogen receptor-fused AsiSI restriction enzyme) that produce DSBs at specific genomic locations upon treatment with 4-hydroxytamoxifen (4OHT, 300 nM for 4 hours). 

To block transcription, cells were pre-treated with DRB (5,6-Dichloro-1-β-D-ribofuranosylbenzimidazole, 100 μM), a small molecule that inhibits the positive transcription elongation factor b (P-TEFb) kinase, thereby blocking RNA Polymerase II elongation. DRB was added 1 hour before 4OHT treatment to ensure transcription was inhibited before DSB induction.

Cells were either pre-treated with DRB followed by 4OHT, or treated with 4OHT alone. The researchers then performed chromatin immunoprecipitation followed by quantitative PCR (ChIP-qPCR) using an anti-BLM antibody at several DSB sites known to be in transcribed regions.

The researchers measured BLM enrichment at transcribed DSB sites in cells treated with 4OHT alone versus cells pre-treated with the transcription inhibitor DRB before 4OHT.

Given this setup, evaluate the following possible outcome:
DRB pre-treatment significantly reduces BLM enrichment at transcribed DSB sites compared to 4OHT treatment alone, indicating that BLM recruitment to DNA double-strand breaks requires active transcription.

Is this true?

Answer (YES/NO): YES